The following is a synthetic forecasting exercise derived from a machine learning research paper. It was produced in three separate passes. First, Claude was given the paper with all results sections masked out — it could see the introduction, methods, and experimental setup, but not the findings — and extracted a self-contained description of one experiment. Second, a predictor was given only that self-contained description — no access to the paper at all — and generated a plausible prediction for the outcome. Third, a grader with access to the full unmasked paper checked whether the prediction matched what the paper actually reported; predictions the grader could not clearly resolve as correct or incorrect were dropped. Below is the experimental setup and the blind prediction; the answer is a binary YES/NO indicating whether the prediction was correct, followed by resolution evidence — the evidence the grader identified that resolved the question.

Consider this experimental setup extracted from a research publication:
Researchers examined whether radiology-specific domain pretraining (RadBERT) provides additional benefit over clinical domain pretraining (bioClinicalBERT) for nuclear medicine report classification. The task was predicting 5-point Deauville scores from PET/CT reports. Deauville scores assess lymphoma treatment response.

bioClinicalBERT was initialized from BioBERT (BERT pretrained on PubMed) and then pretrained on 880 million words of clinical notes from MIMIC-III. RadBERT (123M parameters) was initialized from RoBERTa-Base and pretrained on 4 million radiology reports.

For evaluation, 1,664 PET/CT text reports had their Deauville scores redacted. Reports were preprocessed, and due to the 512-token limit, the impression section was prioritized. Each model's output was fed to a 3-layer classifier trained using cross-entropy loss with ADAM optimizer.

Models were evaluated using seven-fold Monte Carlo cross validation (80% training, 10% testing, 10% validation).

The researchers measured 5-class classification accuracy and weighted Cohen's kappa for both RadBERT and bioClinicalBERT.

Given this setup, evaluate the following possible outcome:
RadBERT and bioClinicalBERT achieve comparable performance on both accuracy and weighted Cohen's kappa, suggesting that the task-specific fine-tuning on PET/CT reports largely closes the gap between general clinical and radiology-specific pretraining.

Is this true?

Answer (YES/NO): NO